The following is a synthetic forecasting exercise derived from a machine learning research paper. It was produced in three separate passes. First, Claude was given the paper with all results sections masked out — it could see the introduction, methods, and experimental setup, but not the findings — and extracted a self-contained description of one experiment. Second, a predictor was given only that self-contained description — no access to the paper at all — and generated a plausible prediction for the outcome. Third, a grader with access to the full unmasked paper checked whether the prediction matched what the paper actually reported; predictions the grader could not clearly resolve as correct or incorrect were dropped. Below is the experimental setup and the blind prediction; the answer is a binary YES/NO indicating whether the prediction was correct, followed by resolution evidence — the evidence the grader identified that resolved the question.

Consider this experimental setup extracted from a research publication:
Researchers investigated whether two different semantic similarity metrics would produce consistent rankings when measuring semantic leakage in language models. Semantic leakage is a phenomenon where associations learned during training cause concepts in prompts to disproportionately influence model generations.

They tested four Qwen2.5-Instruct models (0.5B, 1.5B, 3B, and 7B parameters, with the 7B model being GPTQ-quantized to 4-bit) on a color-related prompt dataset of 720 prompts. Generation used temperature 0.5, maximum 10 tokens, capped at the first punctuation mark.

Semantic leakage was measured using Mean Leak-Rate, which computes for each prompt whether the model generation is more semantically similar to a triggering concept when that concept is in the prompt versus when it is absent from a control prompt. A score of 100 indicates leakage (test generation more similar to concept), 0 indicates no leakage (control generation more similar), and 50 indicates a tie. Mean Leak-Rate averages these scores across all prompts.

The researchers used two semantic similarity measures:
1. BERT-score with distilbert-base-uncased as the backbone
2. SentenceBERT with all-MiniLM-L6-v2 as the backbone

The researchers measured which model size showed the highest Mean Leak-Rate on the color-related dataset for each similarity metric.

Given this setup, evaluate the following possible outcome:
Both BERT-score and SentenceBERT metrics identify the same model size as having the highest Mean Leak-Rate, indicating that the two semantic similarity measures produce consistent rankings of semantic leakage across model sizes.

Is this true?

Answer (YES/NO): YES